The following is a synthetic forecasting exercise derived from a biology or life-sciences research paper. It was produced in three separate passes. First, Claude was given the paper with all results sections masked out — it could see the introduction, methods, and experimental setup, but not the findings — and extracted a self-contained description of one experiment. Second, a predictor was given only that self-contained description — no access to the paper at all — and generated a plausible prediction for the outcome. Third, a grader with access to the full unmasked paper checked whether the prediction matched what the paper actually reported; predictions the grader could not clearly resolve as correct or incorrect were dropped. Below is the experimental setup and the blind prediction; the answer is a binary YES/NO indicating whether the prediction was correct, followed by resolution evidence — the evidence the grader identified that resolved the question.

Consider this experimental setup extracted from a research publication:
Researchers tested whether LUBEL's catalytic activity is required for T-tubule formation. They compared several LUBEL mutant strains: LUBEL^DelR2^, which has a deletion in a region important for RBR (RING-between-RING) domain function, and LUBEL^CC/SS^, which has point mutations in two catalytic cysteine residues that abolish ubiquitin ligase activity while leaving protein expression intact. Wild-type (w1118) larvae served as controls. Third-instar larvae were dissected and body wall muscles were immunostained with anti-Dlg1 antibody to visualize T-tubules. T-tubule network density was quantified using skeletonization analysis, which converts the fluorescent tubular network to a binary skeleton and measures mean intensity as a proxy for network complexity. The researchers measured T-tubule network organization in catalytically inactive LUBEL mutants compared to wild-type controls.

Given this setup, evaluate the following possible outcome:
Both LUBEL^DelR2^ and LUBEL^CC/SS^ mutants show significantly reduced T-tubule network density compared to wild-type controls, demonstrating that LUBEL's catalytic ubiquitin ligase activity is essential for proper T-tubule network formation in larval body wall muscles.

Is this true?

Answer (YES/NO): YES